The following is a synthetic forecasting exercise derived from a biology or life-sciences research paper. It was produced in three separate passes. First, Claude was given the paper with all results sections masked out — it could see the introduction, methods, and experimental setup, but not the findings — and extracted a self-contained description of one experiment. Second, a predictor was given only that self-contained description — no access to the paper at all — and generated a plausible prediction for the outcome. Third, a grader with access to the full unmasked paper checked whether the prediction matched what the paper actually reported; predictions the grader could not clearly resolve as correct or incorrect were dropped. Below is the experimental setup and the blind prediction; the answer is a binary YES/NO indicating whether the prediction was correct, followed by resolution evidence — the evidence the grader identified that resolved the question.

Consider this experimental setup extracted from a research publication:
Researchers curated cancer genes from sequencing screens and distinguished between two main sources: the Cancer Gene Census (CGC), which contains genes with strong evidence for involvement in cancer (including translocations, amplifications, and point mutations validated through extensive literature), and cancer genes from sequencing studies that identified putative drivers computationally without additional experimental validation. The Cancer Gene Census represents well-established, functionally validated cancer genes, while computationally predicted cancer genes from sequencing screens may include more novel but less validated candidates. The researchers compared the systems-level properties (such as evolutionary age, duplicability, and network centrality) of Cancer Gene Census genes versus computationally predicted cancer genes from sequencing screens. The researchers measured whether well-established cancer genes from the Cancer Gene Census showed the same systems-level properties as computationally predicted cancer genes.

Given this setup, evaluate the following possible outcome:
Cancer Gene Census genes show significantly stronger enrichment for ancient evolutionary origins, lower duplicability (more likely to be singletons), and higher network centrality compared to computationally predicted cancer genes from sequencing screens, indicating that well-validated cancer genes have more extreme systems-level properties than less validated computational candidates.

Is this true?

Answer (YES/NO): NO